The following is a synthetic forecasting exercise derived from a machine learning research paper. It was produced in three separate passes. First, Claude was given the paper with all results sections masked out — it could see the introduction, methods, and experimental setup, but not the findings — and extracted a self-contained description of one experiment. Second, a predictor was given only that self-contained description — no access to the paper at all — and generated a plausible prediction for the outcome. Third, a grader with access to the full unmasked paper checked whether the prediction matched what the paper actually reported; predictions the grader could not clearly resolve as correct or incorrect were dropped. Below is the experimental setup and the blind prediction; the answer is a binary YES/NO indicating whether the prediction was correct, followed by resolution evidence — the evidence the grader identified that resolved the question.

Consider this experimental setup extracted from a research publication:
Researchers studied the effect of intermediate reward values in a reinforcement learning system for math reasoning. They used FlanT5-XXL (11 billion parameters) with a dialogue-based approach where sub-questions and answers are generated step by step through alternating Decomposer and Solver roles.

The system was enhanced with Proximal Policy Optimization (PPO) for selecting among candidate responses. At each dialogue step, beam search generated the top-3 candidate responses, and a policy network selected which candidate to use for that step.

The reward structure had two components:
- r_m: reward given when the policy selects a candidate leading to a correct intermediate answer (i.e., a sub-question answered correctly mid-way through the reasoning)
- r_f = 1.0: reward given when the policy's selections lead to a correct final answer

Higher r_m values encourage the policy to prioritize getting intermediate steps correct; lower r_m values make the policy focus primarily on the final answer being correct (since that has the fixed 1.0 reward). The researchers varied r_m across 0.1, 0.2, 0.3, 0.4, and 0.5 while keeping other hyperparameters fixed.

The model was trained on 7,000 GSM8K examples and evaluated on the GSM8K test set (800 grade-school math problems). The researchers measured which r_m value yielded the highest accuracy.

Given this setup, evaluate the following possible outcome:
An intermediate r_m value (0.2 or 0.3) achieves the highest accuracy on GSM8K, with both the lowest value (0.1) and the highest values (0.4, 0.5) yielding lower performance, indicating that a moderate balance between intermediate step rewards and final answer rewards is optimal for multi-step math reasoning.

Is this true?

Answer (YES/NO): YES